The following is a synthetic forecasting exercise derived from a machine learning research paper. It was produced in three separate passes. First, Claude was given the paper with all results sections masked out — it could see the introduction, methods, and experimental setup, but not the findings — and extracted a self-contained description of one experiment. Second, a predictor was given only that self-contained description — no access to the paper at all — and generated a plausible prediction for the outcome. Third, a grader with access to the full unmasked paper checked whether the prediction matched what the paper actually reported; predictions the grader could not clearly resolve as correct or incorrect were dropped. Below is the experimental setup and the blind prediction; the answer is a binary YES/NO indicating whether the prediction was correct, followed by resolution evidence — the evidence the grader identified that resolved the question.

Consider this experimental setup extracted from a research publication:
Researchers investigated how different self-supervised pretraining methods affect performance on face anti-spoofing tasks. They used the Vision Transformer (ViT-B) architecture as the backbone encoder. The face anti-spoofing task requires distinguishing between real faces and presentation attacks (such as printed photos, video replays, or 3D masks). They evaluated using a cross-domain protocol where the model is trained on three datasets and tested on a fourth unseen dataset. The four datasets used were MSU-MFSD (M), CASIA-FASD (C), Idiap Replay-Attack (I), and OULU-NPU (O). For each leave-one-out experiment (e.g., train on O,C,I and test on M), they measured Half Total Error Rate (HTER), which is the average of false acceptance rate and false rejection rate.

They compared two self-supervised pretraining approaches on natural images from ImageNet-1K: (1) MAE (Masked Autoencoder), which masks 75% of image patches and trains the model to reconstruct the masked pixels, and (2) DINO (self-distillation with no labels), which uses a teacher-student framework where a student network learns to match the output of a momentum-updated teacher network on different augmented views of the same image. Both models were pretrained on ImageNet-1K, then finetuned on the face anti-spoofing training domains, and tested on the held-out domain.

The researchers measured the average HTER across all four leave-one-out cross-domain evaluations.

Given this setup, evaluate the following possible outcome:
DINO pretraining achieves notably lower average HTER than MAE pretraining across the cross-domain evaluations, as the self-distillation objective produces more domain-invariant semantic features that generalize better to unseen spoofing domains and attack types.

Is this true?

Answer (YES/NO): YES